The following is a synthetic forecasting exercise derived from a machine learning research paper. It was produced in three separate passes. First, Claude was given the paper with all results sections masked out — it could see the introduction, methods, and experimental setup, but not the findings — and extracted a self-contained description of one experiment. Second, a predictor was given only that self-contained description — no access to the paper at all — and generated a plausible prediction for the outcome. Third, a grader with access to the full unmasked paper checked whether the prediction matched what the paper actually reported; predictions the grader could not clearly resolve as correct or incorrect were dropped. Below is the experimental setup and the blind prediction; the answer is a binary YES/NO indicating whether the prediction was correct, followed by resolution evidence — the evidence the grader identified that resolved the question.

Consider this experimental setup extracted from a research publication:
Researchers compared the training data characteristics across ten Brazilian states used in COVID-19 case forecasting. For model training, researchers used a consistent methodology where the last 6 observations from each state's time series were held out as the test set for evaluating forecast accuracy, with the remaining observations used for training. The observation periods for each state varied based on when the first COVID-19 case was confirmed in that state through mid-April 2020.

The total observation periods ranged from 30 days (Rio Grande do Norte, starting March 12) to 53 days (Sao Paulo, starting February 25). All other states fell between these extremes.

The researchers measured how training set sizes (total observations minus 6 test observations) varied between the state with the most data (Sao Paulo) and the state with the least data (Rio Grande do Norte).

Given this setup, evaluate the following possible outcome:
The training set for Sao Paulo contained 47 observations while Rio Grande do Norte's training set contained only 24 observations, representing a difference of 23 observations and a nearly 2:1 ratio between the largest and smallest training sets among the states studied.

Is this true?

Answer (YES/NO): YES